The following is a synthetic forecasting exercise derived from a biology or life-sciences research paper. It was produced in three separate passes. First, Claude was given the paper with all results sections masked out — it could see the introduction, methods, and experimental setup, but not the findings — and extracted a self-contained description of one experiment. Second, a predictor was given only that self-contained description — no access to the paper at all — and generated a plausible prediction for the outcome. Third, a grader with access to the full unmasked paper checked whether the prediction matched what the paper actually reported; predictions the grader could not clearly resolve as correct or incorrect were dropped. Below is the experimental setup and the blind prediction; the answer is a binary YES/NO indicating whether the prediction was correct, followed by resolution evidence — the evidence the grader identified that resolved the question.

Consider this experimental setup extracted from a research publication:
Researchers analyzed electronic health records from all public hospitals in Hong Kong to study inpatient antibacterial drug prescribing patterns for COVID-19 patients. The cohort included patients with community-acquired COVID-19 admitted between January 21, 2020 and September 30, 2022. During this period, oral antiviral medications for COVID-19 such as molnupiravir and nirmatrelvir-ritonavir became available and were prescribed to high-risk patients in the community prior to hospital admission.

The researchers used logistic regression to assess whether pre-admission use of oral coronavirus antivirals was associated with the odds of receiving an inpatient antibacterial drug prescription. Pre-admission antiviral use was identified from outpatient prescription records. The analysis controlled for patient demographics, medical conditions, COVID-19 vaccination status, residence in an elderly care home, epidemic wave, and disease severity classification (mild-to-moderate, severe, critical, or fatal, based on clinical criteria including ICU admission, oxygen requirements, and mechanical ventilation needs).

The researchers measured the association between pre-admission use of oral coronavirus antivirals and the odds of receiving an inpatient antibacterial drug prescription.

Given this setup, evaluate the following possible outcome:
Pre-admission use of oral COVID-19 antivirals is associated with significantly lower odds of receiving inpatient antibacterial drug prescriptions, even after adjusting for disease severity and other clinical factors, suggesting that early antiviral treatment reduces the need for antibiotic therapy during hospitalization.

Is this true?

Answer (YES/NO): YES